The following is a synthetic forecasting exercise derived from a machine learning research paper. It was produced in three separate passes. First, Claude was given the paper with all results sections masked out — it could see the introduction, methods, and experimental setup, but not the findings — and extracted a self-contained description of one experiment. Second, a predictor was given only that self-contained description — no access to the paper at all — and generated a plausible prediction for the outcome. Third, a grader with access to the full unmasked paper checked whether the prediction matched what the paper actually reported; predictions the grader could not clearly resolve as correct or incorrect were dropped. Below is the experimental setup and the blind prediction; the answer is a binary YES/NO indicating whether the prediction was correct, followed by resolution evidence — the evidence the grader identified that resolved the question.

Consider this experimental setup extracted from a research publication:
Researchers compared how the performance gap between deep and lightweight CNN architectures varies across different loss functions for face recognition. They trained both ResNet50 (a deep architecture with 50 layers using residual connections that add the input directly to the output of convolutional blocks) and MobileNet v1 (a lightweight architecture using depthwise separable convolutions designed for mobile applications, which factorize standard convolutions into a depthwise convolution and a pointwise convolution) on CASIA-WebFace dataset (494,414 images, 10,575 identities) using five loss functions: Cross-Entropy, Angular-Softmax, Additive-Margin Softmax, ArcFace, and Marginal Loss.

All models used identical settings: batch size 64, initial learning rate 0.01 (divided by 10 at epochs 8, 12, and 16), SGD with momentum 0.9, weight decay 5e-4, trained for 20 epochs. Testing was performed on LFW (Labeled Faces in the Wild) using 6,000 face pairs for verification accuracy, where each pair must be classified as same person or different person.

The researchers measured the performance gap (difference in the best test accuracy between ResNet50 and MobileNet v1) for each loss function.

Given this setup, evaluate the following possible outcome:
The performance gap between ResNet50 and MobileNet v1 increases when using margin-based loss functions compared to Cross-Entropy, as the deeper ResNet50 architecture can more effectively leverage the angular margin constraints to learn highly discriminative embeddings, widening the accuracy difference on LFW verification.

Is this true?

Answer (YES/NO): NO